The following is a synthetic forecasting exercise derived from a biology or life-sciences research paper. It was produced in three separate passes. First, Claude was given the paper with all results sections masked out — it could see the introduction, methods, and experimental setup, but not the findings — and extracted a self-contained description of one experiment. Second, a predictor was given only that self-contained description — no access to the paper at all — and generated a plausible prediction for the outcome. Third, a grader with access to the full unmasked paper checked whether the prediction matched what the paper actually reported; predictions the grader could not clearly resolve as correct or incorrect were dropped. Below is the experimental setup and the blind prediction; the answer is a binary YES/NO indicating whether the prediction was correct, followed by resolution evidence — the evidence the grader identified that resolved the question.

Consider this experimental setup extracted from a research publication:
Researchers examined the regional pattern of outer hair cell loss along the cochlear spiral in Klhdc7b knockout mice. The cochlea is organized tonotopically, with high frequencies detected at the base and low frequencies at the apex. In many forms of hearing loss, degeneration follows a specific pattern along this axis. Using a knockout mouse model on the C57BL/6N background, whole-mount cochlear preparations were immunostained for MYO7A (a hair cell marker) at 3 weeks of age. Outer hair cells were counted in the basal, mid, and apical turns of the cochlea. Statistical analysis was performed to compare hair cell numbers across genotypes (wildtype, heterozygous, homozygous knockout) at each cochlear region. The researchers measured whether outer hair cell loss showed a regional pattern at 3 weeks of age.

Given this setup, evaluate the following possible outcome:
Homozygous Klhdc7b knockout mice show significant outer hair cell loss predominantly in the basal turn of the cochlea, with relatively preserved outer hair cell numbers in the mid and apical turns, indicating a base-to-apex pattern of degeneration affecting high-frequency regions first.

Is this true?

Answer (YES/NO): YES